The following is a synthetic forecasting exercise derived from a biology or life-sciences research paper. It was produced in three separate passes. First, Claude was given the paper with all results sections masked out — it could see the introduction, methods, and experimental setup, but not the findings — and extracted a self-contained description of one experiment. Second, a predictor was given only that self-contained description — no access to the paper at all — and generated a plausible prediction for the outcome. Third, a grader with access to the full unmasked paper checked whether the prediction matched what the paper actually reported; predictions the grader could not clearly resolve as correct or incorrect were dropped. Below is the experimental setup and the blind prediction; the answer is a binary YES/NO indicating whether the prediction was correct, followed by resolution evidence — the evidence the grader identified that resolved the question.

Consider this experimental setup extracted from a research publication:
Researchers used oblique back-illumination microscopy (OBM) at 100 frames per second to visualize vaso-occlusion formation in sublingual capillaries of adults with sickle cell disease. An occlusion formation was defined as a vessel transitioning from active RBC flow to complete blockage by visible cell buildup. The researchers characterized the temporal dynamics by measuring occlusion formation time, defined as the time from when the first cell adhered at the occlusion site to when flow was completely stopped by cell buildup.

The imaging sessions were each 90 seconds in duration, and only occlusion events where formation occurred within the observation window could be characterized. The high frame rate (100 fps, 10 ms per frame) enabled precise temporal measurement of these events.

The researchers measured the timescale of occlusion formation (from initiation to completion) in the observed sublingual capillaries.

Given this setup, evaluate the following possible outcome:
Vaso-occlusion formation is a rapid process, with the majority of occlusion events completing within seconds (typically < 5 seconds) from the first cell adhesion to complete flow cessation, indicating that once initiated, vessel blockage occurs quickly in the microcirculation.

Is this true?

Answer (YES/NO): NO